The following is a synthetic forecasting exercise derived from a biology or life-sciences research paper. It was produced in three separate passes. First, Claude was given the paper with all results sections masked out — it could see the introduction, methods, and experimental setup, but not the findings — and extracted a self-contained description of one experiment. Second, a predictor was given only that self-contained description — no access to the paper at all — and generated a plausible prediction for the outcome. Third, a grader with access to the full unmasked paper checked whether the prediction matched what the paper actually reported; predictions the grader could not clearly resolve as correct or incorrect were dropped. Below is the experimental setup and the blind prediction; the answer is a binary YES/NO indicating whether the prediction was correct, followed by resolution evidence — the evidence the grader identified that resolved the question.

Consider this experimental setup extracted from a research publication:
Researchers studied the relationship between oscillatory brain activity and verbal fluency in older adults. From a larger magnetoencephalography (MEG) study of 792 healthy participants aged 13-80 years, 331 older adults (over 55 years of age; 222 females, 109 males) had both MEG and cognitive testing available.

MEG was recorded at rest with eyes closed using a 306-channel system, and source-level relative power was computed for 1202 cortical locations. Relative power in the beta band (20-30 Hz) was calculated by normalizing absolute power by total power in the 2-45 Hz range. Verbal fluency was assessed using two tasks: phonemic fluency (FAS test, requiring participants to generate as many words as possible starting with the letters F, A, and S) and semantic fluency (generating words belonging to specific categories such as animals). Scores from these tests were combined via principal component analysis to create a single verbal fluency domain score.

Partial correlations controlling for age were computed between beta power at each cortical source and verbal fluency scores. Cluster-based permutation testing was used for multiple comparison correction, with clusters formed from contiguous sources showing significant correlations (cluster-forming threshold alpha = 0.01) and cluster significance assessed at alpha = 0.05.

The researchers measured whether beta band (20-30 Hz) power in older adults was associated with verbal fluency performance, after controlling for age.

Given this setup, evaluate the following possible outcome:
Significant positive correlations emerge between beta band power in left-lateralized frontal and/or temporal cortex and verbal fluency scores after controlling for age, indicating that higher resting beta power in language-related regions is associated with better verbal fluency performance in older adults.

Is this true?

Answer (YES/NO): NO